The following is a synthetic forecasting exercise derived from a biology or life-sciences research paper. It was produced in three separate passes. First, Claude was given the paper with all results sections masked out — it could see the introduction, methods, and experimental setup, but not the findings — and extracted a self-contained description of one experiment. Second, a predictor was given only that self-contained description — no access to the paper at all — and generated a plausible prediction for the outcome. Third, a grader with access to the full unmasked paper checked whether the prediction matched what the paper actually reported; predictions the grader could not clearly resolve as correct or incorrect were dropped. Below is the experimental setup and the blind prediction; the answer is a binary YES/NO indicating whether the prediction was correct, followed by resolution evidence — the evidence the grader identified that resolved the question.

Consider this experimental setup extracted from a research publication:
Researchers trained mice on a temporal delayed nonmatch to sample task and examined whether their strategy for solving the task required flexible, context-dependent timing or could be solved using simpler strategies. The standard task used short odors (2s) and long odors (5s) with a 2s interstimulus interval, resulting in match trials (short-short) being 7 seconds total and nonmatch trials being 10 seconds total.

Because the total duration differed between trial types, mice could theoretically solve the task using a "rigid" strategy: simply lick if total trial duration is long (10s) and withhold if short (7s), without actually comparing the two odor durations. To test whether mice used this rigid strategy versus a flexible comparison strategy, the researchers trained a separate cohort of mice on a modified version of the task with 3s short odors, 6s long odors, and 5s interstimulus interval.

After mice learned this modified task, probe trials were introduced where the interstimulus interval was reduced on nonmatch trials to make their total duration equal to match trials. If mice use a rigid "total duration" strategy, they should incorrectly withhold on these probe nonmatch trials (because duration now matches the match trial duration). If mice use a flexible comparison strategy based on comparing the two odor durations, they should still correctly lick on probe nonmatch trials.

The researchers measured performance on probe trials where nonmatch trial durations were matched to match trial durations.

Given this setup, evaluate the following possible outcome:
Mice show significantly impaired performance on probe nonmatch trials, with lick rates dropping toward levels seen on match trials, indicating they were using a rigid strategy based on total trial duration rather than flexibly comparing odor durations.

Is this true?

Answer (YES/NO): NO